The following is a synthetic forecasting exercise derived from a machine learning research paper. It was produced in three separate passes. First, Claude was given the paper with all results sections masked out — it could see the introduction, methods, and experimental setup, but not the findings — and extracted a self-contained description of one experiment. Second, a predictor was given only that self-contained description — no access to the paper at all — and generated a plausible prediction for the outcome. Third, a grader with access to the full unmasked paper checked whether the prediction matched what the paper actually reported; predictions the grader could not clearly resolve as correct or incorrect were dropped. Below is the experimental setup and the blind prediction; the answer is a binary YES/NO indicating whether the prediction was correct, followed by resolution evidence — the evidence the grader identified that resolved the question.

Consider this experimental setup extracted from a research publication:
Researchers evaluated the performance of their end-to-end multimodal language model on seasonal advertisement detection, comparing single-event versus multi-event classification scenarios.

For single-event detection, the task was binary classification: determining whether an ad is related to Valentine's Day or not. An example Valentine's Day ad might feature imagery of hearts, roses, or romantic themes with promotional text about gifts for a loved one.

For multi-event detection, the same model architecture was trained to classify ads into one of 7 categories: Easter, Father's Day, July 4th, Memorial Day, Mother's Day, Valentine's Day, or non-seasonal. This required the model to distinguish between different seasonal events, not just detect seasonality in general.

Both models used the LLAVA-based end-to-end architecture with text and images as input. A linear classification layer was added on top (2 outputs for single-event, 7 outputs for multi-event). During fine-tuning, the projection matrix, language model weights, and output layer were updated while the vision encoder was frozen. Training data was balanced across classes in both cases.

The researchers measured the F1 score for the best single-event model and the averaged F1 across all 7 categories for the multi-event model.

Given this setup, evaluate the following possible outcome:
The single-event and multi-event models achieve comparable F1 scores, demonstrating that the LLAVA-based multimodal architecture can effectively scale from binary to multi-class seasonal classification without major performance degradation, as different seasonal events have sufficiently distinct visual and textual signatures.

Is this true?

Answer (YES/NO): YES